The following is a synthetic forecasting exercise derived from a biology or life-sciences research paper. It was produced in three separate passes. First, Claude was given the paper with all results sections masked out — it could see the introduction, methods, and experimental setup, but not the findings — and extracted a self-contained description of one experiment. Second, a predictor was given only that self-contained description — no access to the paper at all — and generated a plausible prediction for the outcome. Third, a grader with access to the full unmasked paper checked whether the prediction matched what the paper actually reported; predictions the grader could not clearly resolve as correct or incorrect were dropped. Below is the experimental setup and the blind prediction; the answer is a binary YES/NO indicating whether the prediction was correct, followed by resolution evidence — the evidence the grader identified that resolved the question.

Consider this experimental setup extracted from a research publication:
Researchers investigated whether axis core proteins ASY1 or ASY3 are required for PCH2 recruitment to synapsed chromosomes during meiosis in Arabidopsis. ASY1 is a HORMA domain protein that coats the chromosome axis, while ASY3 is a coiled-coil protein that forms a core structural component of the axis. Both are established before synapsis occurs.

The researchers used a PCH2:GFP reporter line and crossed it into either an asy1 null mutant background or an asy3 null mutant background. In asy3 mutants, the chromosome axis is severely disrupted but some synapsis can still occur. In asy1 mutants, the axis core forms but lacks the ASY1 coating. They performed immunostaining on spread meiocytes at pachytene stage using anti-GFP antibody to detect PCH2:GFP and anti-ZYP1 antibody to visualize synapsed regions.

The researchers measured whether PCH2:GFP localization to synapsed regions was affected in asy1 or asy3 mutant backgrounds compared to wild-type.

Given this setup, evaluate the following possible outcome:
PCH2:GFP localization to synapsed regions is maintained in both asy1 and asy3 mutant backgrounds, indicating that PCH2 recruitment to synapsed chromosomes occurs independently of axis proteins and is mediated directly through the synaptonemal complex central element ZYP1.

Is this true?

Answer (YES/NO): YES